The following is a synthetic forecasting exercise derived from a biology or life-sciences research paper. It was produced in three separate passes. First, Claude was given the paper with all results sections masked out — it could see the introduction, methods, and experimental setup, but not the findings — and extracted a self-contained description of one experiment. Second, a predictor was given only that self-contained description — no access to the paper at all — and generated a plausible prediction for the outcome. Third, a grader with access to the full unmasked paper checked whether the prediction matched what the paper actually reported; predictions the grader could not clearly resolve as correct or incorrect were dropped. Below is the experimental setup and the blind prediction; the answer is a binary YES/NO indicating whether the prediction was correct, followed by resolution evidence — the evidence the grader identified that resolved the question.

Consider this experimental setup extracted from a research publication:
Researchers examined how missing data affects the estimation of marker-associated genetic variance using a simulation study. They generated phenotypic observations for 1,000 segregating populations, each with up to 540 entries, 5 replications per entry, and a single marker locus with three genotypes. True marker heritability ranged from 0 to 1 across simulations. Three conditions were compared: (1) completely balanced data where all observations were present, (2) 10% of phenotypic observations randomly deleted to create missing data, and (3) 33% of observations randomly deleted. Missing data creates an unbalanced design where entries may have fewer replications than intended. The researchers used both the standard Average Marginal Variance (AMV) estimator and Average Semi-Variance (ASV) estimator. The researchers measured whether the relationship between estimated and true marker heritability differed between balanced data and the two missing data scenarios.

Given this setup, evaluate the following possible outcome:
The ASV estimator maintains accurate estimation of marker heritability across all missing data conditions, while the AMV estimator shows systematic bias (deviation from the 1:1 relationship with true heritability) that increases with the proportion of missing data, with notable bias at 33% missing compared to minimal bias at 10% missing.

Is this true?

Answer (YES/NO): NO